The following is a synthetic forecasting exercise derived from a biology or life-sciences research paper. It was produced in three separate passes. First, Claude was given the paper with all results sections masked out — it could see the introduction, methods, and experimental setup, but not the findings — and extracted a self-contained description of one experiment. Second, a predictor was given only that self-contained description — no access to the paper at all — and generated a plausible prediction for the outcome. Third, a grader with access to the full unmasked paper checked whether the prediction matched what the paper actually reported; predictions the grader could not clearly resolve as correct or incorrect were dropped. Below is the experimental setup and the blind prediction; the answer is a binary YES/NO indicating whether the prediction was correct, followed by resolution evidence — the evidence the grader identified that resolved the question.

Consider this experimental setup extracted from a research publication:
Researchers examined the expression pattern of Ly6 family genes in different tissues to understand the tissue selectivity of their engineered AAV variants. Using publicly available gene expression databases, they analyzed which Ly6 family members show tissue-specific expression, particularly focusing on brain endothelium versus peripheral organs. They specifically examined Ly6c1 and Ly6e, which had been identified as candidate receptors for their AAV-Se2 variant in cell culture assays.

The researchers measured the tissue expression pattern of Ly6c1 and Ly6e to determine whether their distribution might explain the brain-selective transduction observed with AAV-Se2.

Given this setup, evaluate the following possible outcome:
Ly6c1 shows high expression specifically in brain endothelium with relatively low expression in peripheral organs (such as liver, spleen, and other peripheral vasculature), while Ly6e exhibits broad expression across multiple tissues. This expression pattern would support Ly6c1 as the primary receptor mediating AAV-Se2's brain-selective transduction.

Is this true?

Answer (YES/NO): NO